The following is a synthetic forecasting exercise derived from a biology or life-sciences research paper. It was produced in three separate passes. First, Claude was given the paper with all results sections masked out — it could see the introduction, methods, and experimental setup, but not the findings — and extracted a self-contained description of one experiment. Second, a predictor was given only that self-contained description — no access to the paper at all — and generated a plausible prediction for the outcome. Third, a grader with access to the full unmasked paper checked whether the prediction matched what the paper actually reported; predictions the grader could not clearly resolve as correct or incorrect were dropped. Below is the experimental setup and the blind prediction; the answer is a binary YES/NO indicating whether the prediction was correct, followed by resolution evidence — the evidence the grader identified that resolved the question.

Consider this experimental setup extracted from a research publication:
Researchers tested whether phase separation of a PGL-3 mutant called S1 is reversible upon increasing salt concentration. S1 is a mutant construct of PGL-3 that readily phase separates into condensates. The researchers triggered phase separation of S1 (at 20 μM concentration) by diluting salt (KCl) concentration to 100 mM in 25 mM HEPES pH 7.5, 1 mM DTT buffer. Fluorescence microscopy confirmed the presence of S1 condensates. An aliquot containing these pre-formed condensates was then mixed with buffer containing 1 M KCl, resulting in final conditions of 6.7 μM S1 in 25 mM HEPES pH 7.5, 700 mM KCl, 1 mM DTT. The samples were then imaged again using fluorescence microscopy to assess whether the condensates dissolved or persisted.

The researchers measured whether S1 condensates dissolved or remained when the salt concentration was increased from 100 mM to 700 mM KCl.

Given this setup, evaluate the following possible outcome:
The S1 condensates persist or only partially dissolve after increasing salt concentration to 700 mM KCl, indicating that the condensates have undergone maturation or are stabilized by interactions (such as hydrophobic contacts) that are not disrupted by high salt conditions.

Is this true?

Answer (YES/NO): NO